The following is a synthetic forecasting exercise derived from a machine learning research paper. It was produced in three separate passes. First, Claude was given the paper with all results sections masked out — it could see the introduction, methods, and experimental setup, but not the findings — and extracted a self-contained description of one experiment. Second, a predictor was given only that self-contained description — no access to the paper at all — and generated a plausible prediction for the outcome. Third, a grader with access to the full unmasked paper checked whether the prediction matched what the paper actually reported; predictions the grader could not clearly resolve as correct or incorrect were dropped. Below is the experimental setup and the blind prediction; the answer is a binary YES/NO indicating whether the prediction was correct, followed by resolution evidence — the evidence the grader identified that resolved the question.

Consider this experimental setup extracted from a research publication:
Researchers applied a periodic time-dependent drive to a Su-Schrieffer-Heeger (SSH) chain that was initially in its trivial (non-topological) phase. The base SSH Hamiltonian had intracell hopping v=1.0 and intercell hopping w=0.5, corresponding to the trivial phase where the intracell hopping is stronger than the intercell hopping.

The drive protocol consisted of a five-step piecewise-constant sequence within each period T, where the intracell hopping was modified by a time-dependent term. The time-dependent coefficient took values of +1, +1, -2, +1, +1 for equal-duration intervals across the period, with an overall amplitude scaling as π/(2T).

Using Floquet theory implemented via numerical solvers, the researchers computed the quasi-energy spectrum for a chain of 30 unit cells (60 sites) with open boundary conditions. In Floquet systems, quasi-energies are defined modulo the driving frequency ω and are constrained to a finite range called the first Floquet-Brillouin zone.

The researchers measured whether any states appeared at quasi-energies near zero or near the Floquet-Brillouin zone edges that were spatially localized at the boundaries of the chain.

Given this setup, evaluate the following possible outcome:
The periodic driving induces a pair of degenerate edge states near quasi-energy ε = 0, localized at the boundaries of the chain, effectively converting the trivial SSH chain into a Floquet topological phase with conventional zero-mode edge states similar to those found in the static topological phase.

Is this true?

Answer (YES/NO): YES